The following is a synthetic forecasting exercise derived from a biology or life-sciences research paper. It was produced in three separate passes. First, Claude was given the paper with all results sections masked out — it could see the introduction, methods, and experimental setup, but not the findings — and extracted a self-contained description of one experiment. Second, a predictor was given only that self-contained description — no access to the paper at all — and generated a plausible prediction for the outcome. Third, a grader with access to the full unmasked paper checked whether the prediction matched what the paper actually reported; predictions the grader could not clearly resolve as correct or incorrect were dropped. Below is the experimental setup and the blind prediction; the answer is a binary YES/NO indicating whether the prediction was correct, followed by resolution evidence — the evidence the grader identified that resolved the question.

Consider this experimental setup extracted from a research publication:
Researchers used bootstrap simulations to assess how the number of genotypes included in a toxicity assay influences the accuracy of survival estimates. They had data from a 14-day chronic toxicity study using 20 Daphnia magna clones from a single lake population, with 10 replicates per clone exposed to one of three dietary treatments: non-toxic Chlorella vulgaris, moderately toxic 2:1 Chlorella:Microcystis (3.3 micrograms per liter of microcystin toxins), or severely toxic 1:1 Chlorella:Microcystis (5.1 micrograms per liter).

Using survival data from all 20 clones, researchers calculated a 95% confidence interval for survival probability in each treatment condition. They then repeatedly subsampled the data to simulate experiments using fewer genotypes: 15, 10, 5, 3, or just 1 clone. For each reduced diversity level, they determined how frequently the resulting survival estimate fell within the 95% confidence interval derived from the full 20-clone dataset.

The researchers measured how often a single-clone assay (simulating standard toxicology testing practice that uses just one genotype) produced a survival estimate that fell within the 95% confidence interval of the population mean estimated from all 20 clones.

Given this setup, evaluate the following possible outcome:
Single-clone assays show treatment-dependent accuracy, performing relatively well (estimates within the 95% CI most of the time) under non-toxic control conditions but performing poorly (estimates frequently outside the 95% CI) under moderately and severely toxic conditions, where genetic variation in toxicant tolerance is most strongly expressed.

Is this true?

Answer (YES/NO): NO